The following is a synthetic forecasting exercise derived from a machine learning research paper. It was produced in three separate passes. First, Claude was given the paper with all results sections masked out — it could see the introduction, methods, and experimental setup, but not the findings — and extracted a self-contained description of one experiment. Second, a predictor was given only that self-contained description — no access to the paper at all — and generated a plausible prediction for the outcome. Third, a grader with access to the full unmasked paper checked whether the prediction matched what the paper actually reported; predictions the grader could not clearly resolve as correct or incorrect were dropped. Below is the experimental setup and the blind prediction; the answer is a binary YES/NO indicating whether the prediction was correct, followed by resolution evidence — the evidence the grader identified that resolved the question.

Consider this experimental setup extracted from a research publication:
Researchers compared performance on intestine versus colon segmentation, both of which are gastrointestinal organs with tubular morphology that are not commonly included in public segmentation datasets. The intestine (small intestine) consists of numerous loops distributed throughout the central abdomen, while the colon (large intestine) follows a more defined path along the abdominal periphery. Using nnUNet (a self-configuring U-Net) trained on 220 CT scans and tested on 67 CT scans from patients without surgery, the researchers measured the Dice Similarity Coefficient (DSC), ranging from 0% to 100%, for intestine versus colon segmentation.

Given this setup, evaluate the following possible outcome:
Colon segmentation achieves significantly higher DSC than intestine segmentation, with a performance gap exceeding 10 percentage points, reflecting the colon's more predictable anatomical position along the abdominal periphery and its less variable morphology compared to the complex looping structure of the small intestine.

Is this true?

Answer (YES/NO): NO